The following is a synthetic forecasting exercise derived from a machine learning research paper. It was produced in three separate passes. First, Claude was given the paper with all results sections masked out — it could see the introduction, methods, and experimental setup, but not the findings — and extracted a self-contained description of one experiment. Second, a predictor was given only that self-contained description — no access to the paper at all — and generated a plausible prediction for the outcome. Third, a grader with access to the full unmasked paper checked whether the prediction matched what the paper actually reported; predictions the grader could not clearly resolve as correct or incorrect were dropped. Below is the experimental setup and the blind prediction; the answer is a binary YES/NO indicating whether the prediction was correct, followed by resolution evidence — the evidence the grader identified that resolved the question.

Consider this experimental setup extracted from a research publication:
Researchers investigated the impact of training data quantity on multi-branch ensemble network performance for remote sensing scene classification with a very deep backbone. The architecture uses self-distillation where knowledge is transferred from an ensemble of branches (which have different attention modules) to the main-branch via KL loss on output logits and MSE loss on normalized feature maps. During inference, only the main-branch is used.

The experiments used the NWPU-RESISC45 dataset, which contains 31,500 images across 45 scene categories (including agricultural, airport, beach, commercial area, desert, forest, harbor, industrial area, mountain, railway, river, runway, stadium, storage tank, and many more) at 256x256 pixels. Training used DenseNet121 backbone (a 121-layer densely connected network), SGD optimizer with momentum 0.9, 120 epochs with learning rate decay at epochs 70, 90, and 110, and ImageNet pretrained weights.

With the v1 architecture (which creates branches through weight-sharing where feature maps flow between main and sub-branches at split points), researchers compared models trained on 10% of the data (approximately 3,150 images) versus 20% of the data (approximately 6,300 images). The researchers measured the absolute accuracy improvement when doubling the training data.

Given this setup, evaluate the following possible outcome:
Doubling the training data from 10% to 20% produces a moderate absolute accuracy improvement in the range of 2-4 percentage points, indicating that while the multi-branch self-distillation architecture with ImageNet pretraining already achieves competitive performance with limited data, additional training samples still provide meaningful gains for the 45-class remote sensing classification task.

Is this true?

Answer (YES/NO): YES